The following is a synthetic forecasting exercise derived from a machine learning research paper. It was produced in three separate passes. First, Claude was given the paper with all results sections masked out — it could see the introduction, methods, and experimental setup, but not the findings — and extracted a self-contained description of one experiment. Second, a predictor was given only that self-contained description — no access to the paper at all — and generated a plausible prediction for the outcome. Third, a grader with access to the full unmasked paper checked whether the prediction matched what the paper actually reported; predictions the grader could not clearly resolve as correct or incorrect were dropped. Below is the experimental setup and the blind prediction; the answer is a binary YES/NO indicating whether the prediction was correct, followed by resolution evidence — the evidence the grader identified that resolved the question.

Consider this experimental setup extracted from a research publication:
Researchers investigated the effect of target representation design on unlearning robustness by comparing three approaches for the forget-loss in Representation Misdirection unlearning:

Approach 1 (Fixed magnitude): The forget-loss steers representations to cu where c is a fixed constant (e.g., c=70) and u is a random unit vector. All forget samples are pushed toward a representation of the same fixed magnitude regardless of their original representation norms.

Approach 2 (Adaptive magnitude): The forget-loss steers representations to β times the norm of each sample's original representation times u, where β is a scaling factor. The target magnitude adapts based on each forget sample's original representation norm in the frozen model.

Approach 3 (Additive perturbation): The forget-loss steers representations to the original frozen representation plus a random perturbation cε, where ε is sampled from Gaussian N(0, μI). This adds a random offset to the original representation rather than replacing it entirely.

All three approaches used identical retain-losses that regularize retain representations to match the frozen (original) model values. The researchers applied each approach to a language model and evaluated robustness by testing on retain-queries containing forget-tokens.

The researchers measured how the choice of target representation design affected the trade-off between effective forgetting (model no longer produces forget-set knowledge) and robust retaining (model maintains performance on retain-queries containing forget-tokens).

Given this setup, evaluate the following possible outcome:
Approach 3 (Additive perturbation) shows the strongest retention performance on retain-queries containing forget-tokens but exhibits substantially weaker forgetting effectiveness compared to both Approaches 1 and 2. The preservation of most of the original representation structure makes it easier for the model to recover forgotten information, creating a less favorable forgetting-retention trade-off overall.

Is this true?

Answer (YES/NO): NO